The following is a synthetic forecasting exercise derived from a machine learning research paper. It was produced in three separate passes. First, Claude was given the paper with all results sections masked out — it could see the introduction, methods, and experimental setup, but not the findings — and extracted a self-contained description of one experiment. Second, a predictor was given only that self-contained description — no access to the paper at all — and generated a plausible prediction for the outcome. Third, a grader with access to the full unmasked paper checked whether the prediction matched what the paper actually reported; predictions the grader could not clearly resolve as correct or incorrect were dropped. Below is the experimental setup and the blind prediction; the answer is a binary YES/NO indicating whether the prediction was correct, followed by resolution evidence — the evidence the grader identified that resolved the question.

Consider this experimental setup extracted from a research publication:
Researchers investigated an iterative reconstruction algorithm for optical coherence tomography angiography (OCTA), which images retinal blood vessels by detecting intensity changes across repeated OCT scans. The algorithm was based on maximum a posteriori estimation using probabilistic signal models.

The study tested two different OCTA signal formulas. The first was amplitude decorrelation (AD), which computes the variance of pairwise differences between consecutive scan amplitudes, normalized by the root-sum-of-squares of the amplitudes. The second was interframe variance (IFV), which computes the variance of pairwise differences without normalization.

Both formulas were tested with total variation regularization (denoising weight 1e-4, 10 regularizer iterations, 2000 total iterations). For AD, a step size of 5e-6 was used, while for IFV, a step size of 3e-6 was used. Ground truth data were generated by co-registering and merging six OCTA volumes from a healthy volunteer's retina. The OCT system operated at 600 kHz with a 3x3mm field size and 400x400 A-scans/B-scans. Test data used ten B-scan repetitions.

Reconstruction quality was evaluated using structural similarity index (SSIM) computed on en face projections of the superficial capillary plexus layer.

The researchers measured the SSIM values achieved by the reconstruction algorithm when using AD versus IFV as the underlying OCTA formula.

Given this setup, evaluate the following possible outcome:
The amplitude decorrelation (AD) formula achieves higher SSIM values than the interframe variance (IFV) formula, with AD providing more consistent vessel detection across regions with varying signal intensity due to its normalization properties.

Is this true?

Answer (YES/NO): NO